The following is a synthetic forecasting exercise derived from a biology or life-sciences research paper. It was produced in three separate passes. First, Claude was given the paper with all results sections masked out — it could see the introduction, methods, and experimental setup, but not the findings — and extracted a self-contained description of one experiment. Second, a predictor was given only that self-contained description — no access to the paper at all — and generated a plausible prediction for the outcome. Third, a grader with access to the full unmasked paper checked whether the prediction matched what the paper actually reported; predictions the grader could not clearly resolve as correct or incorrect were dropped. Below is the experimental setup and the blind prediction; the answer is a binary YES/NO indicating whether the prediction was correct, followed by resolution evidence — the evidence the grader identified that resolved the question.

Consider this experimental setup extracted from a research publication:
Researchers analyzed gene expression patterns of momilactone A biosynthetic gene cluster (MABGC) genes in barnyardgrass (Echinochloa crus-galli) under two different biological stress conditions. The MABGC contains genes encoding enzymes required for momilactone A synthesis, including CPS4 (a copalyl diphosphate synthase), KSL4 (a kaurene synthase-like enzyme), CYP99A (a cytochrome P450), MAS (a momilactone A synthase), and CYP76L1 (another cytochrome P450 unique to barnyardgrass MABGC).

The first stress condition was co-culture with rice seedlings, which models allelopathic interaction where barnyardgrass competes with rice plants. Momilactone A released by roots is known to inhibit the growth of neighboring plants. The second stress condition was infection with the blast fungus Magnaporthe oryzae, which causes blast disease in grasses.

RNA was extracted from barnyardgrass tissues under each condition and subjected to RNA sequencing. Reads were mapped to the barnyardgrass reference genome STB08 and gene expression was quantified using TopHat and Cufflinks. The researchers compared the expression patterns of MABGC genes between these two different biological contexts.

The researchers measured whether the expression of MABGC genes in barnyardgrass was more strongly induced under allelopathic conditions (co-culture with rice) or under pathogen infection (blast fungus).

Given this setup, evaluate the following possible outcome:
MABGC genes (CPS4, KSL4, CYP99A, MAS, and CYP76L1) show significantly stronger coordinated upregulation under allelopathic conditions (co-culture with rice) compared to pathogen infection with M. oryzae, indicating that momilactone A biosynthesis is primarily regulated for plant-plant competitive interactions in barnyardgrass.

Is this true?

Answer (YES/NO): NO